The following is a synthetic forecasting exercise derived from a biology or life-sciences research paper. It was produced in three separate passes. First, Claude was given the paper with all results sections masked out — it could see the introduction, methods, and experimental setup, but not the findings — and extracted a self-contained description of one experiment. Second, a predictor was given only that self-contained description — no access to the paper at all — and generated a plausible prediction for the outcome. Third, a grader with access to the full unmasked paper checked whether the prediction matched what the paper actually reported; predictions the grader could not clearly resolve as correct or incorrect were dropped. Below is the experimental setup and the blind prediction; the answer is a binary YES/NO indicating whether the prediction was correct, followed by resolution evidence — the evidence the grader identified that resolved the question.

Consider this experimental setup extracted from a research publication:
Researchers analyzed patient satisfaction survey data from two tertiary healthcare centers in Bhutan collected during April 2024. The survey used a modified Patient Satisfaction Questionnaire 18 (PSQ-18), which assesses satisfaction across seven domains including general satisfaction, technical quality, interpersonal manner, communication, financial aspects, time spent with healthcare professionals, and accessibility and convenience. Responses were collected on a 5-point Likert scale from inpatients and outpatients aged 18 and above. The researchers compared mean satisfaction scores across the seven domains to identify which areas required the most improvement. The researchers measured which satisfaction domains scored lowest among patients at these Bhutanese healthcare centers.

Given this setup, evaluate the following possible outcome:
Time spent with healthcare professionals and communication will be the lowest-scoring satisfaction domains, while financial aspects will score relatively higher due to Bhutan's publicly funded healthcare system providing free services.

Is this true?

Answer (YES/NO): NO